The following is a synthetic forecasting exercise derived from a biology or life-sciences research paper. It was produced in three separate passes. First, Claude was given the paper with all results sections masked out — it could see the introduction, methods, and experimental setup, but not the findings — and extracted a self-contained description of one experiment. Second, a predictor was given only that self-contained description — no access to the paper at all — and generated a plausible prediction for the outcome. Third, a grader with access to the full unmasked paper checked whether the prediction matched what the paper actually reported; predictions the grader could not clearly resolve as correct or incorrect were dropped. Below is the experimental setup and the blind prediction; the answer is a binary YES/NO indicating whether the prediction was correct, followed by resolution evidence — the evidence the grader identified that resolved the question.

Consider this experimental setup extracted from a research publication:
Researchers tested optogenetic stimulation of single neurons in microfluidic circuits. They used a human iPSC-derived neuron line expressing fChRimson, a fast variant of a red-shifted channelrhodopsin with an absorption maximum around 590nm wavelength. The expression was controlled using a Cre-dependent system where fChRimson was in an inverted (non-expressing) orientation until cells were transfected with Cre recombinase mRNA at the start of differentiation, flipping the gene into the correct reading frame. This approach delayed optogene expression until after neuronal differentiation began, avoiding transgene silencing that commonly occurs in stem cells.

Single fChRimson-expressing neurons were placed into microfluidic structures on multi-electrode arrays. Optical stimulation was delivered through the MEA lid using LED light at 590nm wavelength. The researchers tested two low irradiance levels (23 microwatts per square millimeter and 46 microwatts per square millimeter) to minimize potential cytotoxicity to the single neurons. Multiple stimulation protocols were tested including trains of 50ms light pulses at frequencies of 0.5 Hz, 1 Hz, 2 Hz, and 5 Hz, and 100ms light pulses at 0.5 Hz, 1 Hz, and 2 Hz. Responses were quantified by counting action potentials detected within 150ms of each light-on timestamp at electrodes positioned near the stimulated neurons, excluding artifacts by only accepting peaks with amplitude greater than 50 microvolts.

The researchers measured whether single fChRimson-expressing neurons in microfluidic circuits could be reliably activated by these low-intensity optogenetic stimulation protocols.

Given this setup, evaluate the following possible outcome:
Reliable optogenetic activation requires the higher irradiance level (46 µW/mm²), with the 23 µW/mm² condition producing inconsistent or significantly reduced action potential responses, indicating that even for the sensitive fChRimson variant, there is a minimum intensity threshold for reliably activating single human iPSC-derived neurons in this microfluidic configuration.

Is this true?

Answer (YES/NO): NO